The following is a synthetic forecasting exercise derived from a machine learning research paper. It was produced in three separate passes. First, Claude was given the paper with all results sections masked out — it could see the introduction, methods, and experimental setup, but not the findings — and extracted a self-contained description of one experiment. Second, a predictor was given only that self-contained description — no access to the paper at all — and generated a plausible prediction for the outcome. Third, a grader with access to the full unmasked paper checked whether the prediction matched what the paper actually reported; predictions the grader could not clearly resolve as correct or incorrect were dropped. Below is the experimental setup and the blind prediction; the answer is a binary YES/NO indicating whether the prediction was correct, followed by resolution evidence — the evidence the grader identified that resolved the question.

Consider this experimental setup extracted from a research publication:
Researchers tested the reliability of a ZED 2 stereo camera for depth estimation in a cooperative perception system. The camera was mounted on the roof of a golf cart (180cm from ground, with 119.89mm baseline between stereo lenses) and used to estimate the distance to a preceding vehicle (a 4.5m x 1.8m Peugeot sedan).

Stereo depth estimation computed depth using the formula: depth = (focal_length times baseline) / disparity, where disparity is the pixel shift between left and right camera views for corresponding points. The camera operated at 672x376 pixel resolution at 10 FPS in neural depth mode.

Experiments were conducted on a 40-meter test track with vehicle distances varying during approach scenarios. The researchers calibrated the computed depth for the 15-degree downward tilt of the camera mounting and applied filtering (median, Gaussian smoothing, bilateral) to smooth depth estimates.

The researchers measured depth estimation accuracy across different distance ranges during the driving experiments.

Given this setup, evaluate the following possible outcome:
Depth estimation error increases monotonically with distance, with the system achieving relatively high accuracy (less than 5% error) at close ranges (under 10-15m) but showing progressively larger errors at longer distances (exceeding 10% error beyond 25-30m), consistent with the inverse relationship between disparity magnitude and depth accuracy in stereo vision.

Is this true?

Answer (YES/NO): NO